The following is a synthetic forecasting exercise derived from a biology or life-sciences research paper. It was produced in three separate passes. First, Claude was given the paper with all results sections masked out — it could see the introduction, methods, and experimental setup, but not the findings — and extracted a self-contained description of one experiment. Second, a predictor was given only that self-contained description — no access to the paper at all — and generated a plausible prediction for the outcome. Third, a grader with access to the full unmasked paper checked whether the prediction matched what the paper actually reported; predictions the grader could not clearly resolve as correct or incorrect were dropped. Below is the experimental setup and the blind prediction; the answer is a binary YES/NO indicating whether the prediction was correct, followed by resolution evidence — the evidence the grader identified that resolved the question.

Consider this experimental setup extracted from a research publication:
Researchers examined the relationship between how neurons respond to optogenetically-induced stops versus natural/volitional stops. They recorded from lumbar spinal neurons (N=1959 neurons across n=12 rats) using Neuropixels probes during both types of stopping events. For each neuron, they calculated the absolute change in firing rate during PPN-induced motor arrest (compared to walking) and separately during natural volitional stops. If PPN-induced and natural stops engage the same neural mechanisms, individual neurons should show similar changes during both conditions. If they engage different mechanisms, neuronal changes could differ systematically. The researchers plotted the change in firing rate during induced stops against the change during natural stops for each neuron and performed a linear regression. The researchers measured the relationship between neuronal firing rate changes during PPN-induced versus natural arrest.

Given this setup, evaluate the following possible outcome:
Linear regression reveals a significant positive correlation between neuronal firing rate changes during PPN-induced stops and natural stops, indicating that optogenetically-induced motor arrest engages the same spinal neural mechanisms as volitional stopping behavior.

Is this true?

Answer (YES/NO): YES